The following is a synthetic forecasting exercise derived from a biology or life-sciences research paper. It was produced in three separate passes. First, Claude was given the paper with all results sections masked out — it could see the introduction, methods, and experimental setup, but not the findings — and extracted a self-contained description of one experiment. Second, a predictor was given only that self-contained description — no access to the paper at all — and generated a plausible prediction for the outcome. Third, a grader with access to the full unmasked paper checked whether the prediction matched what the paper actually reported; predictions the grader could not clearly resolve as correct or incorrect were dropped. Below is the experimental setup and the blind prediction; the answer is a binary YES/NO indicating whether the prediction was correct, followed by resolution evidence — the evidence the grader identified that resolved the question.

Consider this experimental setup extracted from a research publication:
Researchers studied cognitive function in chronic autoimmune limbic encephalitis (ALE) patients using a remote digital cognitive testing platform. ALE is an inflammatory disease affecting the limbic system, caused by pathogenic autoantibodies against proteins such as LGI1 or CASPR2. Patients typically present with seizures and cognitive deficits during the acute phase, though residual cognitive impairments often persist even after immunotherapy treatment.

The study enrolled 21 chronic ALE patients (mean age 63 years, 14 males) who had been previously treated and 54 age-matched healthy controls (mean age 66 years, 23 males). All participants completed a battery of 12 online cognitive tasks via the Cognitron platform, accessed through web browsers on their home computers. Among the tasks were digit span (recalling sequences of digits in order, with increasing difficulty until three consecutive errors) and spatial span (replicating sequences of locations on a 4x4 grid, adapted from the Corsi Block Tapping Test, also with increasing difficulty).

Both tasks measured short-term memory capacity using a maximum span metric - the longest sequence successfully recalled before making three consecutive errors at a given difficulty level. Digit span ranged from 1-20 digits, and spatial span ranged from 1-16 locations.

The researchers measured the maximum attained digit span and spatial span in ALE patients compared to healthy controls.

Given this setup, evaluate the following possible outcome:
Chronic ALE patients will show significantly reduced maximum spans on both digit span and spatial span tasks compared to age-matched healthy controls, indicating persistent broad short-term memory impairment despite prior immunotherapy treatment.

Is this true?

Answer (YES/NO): NO